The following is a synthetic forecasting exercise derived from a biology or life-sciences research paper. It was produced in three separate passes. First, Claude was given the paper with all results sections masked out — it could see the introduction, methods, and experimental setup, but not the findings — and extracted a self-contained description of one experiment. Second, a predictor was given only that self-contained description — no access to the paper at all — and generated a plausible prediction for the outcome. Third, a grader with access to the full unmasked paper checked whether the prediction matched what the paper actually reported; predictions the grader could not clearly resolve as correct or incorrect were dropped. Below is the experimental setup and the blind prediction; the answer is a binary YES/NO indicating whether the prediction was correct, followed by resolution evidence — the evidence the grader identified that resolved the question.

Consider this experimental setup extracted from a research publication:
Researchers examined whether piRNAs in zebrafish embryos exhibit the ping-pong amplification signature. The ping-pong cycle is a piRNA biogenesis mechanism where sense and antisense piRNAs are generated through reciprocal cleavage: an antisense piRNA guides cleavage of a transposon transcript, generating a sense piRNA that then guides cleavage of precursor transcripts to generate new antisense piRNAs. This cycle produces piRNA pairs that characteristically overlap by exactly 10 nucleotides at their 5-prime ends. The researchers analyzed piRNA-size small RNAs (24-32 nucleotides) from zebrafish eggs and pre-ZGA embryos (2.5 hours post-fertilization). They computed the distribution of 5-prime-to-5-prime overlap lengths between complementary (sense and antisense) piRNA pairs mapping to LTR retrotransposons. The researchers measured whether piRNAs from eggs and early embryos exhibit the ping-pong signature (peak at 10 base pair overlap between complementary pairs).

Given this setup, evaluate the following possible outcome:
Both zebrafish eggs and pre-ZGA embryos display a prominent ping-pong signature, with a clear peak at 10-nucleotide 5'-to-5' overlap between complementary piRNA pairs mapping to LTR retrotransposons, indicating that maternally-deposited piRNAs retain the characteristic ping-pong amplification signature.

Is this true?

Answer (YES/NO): YES